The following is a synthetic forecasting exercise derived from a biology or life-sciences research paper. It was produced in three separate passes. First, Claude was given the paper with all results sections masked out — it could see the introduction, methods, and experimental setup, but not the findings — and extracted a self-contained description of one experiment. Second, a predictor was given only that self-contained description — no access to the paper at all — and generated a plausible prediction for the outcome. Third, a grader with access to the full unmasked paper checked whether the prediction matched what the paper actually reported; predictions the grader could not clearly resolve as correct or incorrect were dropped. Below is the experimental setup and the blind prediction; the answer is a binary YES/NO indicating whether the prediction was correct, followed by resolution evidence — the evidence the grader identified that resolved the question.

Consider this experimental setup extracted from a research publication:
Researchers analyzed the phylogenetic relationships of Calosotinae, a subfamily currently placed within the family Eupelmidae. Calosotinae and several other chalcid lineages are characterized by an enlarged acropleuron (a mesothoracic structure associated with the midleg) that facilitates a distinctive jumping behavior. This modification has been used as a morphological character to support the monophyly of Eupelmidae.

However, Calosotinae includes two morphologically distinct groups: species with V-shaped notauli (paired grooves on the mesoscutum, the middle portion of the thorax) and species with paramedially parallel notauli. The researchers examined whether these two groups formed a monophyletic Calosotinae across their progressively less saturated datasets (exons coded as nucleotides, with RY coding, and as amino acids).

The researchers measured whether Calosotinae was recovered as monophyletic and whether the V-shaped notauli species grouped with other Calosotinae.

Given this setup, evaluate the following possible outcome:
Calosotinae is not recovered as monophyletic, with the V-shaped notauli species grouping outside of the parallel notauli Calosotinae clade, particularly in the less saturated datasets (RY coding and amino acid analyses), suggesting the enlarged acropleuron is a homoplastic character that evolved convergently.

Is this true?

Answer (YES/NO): YES